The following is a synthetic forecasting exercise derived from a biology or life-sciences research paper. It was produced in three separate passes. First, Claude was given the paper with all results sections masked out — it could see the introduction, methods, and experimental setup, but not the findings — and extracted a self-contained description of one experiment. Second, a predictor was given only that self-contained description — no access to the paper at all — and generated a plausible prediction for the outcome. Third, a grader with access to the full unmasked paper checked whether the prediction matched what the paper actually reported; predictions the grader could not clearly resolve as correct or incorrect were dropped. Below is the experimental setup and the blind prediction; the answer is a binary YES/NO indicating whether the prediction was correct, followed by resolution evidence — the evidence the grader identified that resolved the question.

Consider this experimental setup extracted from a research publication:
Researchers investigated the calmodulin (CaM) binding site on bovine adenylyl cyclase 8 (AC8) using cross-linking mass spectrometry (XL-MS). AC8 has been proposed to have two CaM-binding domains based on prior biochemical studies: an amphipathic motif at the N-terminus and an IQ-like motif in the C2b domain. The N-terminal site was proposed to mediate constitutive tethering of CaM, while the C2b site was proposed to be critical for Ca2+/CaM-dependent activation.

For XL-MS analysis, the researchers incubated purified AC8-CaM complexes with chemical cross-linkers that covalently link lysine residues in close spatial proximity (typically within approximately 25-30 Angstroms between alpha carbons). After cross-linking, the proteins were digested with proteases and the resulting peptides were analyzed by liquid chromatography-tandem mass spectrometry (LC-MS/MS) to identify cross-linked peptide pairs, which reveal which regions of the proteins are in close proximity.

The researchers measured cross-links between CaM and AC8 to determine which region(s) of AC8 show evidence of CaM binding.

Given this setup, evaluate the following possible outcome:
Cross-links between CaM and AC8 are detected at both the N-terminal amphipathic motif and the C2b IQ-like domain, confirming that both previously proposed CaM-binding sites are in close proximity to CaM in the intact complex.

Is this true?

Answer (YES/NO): NO